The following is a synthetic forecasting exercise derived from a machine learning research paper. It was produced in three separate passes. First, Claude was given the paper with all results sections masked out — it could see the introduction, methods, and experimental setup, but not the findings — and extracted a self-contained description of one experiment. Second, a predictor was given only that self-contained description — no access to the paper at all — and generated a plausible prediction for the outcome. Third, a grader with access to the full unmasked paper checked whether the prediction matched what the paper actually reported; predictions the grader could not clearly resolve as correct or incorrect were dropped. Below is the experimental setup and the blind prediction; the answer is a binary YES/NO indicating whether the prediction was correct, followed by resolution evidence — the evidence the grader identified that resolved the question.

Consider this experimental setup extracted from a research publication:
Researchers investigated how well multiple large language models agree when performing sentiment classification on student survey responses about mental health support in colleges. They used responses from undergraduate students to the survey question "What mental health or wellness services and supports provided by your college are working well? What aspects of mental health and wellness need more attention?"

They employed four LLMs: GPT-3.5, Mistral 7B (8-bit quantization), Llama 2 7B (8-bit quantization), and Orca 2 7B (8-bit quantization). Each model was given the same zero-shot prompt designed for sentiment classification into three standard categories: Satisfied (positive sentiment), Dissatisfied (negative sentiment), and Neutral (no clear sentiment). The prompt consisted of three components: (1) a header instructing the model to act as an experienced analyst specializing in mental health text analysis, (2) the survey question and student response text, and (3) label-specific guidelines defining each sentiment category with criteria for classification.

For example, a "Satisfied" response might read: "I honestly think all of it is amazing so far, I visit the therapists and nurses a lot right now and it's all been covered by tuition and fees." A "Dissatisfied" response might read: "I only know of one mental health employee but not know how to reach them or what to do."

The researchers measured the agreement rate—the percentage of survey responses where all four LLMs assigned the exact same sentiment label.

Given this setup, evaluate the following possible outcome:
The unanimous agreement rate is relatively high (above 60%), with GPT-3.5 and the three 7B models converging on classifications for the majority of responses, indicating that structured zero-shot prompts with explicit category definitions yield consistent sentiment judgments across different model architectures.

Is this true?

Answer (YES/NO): NO